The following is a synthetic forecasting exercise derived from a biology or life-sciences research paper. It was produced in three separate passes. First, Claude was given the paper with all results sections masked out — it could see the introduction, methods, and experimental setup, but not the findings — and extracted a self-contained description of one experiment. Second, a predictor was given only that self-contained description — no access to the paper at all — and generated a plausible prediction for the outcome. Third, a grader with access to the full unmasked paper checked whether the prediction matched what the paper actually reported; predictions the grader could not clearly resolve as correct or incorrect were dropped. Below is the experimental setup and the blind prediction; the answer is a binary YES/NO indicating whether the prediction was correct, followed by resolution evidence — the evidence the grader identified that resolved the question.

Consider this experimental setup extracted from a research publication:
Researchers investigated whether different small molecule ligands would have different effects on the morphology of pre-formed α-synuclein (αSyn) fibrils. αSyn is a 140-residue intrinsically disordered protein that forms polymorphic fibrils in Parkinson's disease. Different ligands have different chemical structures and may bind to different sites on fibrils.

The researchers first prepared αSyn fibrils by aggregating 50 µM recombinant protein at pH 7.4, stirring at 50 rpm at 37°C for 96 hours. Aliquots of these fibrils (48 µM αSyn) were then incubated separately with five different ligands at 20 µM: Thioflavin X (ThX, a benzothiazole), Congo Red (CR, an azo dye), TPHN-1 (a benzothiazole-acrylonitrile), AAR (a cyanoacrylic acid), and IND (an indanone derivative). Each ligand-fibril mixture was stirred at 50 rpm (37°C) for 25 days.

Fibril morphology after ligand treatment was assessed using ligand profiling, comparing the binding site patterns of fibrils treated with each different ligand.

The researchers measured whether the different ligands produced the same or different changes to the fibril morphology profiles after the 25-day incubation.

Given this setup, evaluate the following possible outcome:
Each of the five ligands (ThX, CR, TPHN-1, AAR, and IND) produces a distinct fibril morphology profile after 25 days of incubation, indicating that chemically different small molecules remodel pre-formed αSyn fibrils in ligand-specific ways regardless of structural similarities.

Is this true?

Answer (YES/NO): NO